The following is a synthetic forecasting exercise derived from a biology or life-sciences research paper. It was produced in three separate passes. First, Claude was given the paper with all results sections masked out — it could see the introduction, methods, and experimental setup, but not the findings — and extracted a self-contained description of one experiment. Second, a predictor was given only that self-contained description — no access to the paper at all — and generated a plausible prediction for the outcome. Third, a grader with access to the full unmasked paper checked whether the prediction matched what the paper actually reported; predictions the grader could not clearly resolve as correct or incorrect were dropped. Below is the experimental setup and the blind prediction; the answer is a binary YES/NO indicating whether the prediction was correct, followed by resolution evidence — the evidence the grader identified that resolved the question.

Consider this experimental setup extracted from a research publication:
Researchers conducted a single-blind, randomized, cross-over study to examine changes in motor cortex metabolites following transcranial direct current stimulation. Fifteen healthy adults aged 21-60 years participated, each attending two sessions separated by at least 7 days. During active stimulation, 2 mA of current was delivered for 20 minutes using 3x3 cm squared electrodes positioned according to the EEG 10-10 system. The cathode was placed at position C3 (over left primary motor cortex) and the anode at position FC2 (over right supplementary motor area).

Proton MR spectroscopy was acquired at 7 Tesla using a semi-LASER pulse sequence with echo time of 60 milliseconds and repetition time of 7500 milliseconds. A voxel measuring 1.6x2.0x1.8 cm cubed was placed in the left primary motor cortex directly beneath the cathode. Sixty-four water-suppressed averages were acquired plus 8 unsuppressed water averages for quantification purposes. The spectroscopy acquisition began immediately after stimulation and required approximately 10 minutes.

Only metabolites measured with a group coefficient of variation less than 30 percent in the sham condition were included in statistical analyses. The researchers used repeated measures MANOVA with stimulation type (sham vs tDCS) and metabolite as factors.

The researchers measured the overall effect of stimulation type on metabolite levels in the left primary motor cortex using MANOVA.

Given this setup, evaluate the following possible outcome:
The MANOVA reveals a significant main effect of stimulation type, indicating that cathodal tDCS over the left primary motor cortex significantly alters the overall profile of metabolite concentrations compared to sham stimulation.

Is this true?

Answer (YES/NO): NO